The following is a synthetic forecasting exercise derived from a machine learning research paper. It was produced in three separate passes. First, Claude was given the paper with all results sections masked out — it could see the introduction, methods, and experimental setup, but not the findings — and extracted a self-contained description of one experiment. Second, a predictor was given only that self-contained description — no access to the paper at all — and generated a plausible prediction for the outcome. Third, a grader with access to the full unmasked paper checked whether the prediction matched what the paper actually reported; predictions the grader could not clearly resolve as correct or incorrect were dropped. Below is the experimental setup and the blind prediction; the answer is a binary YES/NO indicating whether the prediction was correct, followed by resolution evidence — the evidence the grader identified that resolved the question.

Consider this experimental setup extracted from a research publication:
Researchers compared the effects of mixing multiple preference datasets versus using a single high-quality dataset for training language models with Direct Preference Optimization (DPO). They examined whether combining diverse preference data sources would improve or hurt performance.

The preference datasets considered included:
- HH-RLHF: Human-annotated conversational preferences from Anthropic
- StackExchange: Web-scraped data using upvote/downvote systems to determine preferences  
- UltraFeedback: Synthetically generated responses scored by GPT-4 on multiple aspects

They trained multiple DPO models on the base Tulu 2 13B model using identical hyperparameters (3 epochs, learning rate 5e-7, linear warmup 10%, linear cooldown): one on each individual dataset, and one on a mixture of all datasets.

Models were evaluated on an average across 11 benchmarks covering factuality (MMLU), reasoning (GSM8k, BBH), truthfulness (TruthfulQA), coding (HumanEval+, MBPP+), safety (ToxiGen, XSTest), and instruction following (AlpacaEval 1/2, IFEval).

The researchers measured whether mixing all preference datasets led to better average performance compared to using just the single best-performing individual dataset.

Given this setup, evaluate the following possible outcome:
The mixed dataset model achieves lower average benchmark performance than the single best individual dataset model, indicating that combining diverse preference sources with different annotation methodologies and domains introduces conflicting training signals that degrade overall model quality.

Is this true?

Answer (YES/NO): NO